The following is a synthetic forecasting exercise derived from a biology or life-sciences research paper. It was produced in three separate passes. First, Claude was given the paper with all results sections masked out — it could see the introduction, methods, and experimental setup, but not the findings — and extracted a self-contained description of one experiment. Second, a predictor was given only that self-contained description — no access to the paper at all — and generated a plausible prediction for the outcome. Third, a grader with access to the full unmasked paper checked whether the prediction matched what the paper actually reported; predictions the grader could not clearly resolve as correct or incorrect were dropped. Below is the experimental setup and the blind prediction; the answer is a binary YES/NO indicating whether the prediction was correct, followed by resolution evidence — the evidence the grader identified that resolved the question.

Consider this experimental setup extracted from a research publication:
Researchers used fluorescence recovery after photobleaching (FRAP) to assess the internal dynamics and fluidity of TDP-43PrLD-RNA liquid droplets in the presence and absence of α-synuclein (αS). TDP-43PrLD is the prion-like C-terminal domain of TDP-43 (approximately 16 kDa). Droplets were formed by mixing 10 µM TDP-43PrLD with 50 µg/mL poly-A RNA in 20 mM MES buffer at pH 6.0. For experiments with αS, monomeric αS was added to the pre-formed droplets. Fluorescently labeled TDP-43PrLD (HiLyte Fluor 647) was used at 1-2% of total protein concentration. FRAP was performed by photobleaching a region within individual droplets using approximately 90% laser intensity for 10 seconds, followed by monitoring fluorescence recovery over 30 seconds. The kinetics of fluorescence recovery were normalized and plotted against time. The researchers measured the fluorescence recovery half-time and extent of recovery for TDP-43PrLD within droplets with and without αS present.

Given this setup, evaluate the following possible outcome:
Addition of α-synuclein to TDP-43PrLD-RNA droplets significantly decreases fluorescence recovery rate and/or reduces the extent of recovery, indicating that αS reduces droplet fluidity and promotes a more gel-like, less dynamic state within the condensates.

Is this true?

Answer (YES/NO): YES